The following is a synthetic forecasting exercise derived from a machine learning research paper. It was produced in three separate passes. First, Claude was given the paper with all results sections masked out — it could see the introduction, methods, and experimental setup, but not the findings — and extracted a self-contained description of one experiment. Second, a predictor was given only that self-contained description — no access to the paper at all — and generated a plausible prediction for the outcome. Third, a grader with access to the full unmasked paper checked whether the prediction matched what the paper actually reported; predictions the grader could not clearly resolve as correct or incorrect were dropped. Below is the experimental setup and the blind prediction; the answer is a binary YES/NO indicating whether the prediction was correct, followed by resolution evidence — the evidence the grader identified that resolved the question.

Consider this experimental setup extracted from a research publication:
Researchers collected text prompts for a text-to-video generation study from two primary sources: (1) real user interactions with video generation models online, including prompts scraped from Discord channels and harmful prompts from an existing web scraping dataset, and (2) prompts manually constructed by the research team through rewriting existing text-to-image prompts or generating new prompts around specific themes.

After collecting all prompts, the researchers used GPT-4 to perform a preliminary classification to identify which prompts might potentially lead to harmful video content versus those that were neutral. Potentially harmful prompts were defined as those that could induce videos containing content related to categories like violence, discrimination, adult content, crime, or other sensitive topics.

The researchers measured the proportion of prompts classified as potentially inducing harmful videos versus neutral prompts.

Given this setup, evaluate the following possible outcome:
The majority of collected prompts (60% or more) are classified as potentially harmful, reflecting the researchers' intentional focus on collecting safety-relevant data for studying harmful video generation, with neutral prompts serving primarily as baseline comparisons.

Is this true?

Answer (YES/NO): NO